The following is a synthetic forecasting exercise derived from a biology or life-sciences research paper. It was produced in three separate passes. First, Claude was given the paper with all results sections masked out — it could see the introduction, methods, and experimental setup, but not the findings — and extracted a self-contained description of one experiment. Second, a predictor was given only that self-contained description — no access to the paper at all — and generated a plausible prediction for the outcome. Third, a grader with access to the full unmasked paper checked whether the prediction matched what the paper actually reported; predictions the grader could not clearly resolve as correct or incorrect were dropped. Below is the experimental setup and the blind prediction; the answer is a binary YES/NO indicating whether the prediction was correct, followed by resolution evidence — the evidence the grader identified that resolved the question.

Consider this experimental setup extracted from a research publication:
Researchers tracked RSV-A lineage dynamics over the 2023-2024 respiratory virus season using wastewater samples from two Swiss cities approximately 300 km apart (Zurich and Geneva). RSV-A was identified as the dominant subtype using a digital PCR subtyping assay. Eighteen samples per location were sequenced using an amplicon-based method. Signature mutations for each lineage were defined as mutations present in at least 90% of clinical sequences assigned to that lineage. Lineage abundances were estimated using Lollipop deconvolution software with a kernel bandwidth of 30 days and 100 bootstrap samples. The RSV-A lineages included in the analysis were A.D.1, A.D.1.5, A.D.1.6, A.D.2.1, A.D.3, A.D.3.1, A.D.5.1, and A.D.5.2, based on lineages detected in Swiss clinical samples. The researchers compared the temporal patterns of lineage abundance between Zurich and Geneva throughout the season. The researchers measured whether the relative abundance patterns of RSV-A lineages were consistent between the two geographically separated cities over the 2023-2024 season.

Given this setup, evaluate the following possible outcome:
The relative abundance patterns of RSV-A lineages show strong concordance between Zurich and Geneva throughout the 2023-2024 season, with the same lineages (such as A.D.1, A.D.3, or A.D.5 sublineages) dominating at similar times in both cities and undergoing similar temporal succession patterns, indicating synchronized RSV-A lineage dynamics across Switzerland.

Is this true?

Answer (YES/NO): NO